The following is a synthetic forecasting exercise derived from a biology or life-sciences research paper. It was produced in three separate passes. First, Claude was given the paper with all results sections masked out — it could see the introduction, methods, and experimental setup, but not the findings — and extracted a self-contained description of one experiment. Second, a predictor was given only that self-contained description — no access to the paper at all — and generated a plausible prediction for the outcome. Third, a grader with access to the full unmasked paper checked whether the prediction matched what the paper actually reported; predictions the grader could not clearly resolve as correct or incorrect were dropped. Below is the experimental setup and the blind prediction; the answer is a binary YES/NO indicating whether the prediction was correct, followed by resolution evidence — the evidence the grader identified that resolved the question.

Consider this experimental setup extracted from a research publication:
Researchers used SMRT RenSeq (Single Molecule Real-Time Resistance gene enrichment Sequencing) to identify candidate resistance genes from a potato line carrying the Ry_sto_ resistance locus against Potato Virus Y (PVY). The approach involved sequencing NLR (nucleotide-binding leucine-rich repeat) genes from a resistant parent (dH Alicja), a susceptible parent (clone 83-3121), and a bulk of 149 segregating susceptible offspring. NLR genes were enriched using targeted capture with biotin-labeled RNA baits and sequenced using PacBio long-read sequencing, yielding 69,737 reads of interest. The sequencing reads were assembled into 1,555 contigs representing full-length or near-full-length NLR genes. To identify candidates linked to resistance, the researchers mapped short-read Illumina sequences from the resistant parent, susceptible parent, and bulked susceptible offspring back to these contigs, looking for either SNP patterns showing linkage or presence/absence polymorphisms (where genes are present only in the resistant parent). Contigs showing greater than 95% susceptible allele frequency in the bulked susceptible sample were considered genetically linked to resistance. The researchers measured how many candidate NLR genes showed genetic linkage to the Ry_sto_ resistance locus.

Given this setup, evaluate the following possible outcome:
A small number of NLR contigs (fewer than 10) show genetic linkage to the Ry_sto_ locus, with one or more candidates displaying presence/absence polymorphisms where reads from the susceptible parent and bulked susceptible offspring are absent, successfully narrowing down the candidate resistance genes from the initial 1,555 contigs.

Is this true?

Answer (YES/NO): NO